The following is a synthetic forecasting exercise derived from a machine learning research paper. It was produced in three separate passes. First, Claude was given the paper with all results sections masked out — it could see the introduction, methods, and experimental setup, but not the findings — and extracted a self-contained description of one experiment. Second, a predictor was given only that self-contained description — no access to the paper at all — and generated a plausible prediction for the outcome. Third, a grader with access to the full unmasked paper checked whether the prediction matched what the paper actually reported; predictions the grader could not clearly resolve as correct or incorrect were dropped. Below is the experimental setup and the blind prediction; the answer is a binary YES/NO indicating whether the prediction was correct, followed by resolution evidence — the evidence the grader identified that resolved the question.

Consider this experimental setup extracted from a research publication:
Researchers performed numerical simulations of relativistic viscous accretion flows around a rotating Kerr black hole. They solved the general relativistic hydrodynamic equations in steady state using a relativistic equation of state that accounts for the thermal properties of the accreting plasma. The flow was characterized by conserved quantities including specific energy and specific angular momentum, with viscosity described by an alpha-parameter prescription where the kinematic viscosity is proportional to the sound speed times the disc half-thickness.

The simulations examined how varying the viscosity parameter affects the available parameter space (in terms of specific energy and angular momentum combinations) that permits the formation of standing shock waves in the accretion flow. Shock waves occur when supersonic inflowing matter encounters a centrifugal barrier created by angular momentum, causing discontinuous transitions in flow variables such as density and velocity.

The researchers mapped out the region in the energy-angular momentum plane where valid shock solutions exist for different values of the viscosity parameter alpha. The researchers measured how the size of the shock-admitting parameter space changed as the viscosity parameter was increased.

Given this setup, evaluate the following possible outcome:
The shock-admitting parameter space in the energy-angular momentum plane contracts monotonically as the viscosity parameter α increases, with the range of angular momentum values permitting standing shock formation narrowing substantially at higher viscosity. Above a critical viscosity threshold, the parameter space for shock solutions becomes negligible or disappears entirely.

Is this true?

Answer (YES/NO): YES